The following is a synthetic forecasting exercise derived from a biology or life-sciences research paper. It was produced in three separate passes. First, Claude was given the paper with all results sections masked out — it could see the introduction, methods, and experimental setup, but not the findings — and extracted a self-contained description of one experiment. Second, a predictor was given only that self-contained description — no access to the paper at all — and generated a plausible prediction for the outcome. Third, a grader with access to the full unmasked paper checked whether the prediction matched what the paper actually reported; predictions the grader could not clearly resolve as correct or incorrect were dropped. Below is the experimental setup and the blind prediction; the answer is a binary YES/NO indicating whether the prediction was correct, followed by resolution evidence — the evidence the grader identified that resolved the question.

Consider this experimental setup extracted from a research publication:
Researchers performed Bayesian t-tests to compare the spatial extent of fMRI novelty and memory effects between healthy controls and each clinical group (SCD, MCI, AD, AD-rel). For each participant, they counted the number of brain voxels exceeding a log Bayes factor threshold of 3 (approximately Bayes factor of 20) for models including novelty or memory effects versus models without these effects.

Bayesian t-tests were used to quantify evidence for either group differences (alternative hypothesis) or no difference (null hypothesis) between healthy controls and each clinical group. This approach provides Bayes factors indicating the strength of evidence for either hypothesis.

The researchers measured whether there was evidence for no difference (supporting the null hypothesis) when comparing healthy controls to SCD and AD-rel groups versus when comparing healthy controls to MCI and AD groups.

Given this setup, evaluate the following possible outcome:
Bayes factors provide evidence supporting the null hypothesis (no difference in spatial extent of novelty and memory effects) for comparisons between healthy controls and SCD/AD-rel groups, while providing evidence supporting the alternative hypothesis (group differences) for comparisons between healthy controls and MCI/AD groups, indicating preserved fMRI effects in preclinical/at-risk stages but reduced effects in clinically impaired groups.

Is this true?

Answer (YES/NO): YES